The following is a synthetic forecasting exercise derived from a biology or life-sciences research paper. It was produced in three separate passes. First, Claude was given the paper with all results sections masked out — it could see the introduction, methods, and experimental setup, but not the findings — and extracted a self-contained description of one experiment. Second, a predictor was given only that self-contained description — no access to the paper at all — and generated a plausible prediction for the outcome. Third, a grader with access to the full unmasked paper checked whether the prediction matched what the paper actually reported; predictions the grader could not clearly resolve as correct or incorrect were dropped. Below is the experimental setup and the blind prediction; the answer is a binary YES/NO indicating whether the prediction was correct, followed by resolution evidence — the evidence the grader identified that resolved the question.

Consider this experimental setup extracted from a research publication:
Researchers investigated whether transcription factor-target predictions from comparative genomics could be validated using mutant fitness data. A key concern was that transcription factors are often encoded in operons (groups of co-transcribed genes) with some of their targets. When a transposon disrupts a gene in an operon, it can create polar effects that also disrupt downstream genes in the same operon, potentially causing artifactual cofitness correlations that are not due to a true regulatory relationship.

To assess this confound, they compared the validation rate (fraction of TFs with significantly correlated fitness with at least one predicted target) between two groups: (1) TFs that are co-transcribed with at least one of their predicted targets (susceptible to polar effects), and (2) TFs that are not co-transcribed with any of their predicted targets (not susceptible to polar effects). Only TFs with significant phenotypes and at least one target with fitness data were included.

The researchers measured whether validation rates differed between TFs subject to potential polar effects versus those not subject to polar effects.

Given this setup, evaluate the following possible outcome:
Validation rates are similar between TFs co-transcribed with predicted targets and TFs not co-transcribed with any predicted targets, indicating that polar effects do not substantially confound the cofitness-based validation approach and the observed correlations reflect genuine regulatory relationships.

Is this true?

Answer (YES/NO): NO